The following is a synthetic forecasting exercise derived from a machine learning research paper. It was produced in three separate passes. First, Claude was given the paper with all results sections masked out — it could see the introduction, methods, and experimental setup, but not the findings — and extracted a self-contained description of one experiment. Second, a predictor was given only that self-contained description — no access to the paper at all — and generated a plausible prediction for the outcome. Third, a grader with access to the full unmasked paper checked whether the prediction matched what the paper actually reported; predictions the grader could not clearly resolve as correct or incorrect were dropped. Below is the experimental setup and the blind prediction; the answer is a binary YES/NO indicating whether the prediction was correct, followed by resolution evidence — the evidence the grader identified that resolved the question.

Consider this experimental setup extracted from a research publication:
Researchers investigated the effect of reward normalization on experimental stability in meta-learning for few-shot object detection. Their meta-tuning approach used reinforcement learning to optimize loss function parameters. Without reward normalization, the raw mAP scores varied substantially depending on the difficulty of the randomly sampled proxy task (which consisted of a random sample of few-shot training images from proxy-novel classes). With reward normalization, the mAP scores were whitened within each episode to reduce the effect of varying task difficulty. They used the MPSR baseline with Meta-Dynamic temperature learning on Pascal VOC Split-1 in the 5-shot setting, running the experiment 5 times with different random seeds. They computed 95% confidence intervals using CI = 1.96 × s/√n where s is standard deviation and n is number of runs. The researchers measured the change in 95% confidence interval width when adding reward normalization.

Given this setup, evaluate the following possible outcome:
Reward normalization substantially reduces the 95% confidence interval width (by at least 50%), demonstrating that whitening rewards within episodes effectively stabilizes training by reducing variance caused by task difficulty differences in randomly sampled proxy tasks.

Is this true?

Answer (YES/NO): YES